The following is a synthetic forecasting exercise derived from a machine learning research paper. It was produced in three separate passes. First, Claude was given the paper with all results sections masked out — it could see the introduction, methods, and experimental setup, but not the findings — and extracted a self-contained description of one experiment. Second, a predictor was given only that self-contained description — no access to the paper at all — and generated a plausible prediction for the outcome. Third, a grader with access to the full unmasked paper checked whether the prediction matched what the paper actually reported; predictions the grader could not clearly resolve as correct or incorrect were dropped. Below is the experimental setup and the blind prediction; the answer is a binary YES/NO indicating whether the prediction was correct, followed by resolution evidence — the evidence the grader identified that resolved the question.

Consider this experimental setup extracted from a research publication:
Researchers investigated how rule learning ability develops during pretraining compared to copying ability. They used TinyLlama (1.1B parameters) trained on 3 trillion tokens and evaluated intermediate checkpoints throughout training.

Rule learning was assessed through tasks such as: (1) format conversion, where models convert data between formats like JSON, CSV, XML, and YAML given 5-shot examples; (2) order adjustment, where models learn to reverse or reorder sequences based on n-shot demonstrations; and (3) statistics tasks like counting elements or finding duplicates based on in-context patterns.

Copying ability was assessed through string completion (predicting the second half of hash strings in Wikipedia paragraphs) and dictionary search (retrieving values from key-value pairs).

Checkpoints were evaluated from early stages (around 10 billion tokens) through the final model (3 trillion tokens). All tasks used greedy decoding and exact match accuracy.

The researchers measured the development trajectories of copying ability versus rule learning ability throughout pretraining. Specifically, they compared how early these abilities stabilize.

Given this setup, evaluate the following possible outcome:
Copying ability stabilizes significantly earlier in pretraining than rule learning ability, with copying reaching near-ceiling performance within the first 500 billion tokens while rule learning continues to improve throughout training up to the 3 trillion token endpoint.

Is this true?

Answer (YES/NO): NO